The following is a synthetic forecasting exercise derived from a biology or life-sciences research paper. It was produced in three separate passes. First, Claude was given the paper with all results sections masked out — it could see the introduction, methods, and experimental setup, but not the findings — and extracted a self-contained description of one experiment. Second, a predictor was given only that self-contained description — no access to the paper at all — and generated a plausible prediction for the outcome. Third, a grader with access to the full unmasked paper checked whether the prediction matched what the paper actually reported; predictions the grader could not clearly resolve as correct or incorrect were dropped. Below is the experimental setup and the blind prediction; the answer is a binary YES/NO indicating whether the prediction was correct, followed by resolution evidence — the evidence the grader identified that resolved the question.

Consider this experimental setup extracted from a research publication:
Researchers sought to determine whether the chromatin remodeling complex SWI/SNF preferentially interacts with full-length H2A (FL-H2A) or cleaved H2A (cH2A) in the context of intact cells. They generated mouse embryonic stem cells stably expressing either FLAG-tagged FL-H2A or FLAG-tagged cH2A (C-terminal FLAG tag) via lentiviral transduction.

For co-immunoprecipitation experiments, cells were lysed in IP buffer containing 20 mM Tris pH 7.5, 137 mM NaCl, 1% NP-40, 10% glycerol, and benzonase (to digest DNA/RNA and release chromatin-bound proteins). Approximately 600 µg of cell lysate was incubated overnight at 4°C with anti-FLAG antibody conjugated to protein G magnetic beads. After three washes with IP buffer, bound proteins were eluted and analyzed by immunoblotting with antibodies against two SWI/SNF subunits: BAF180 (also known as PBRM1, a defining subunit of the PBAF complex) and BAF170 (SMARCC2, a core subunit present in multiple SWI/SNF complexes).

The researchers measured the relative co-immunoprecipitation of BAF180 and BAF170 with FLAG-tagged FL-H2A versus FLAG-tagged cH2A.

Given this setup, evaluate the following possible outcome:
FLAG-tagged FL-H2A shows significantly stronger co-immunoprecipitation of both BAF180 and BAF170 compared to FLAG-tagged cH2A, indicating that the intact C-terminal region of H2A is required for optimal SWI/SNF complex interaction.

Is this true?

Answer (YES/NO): NO